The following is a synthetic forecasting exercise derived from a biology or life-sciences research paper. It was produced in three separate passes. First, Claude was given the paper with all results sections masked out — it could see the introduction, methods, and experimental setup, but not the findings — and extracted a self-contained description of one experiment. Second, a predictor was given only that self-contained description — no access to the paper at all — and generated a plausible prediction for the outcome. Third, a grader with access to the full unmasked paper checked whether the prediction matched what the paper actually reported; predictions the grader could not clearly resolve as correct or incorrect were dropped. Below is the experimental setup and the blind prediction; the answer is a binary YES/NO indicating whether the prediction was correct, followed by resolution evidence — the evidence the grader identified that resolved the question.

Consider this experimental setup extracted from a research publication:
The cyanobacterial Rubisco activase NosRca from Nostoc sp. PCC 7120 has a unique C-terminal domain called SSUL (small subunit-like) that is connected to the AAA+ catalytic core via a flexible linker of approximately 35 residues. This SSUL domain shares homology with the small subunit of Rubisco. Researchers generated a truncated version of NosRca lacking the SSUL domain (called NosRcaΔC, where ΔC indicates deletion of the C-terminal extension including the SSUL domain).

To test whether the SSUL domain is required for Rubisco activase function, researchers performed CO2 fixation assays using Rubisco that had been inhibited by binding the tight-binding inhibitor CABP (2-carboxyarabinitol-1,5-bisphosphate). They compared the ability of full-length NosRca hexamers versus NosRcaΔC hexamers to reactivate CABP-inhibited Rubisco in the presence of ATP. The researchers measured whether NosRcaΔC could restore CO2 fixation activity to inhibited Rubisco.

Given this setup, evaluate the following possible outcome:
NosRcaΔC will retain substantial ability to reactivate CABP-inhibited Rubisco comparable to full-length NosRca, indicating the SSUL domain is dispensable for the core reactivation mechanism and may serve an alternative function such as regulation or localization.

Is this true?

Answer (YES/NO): YES